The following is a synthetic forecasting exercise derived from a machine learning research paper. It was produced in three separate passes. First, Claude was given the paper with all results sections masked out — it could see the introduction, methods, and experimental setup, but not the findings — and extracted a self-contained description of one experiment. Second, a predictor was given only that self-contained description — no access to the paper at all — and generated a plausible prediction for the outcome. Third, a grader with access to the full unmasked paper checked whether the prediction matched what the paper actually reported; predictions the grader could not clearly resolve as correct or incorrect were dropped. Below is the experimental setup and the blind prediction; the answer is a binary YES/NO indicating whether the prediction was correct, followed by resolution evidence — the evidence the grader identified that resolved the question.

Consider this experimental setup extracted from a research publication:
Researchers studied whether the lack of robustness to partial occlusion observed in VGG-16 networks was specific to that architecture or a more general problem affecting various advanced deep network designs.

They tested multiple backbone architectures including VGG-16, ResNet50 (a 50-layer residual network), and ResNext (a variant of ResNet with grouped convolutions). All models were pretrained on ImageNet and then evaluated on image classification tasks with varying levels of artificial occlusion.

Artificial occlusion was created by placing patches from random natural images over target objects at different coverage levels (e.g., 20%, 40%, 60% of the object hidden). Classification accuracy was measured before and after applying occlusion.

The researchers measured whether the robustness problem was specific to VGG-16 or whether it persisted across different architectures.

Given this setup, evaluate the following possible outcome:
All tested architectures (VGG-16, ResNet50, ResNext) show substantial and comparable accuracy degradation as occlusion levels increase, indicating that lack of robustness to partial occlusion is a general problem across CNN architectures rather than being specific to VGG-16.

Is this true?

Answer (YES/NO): YES